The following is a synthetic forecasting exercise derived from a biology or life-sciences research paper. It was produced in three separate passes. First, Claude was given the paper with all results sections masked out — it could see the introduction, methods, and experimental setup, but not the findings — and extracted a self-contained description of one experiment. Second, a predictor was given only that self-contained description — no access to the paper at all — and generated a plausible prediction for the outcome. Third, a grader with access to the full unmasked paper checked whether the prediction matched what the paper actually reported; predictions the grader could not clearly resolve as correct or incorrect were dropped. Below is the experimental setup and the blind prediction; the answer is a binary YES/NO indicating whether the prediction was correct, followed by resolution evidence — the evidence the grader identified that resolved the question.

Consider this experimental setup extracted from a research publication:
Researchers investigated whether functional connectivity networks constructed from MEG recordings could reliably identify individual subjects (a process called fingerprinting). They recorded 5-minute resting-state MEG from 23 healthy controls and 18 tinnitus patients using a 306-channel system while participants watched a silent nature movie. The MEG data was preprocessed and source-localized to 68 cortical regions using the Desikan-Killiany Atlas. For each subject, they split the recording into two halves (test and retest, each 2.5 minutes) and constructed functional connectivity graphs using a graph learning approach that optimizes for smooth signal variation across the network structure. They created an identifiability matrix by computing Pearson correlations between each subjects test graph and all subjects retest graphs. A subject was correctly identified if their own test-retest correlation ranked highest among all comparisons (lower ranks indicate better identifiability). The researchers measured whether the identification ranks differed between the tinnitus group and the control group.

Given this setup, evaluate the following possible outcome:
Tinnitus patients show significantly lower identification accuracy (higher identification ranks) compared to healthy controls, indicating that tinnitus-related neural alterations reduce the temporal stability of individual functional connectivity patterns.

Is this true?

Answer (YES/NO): NO